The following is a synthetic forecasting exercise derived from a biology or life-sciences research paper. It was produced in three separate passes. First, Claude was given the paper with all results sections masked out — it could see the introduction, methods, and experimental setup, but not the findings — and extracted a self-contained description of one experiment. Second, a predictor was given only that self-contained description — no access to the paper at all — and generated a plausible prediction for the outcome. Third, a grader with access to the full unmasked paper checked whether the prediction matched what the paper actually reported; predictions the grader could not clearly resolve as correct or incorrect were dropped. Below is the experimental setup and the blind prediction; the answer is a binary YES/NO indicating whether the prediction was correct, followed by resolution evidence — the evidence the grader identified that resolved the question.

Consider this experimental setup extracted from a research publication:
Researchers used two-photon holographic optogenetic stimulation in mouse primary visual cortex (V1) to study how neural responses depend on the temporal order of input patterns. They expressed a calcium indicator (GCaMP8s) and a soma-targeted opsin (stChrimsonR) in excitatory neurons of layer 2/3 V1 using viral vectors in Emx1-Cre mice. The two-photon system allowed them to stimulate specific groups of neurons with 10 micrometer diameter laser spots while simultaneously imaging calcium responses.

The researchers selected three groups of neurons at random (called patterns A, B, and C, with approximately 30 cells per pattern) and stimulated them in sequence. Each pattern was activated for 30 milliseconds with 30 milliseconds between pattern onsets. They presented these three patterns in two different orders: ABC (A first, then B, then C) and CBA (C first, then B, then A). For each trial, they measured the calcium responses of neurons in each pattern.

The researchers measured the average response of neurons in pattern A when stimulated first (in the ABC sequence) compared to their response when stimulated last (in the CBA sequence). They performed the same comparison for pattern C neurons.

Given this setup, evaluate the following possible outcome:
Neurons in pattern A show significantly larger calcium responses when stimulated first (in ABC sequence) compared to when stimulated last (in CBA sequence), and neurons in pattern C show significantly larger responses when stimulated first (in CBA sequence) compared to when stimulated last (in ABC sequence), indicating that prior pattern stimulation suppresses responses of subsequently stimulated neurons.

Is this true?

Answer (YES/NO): YES